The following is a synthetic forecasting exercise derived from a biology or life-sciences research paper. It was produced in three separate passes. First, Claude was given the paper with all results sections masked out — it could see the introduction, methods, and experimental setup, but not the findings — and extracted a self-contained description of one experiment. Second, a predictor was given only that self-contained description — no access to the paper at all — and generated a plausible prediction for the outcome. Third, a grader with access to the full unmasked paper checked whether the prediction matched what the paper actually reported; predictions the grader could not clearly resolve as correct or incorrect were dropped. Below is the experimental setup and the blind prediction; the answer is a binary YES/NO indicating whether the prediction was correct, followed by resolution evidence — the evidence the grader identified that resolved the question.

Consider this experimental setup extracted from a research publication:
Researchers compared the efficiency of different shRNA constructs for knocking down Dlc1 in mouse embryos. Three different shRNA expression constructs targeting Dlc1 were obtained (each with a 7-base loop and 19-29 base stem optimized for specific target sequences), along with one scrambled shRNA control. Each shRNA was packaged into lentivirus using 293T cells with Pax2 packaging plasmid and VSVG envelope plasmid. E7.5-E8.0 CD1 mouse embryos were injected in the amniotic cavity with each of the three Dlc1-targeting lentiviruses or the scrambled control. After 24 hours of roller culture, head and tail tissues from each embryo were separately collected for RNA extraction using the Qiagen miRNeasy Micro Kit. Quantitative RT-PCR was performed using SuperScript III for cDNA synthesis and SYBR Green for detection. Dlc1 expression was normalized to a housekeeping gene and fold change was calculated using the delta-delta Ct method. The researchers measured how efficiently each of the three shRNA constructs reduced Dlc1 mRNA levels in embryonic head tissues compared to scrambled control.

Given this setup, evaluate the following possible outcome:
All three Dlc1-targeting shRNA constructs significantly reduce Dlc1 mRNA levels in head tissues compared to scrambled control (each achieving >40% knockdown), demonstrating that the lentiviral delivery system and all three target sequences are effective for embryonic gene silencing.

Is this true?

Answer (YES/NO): NO